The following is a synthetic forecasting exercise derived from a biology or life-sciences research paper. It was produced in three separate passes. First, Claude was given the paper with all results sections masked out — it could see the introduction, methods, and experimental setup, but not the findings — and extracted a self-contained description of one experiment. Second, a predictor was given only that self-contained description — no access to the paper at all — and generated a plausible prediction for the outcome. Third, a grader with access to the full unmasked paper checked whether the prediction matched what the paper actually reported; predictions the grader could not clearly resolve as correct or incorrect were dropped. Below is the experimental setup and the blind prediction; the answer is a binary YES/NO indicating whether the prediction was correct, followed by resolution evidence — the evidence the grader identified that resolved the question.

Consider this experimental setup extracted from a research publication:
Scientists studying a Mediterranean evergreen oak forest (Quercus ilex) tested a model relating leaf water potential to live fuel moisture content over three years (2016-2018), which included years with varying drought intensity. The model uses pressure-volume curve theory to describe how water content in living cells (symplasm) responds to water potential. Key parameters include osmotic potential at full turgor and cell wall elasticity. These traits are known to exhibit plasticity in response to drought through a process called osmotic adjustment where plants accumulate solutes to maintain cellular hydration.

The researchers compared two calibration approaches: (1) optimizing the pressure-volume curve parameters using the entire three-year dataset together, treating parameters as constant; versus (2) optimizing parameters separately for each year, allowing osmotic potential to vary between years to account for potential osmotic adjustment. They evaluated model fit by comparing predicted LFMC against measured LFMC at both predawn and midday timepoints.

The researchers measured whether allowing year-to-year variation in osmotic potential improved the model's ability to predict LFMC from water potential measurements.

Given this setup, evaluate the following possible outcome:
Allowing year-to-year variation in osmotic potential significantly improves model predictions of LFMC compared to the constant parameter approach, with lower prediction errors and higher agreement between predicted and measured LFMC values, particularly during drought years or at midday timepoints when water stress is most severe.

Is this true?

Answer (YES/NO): YES